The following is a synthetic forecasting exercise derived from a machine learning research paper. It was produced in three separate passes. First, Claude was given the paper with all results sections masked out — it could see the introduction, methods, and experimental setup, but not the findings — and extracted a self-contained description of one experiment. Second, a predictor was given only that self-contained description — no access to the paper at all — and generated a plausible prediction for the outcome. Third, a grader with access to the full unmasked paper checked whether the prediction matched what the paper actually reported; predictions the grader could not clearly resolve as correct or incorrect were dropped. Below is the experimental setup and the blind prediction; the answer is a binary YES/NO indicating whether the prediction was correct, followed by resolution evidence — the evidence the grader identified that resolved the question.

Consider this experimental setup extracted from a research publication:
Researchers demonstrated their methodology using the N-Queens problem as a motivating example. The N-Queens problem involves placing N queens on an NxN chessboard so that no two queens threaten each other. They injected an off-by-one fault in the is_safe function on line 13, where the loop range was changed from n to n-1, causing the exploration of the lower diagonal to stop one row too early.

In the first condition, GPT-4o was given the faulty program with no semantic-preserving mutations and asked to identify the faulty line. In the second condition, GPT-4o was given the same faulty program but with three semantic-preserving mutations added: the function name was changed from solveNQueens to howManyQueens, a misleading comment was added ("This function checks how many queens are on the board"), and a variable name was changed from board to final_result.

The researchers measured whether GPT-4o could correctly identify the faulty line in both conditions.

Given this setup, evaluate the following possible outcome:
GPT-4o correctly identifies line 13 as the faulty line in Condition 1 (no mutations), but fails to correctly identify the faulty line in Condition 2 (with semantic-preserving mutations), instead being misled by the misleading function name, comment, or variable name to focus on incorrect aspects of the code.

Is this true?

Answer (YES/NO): YES